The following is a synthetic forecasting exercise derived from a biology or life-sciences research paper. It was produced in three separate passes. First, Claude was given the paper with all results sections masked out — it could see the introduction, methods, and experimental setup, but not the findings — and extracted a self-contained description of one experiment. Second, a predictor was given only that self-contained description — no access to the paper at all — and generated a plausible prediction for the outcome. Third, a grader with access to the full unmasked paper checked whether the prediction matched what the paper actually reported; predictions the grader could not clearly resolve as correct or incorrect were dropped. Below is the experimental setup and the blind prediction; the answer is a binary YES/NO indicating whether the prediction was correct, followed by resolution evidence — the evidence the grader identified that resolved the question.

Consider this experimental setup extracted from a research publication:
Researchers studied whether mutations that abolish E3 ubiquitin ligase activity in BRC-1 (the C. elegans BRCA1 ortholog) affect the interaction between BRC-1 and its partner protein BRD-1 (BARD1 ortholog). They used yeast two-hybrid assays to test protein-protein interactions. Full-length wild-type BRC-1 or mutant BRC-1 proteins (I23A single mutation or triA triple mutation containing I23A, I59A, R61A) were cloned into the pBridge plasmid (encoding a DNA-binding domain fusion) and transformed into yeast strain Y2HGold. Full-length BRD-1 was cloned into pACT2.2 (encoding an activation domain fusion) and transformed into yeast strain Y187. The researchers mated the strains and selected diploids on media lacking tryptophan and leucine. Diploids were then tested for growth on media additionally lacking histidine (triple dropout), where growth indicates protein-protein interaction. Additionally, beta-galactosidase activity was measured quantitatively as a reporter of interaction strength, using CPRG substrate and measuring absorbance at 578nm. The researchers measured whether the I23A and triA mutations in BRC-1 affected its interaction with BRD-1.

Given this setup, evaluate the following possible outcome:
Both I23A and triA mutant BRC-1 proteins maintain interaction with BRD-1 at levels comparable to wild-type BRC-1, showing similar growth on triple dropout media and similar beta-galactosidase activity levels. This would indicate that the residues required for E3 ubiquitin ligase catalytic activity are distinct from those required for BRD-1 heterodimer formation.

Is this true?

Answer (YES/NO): NO